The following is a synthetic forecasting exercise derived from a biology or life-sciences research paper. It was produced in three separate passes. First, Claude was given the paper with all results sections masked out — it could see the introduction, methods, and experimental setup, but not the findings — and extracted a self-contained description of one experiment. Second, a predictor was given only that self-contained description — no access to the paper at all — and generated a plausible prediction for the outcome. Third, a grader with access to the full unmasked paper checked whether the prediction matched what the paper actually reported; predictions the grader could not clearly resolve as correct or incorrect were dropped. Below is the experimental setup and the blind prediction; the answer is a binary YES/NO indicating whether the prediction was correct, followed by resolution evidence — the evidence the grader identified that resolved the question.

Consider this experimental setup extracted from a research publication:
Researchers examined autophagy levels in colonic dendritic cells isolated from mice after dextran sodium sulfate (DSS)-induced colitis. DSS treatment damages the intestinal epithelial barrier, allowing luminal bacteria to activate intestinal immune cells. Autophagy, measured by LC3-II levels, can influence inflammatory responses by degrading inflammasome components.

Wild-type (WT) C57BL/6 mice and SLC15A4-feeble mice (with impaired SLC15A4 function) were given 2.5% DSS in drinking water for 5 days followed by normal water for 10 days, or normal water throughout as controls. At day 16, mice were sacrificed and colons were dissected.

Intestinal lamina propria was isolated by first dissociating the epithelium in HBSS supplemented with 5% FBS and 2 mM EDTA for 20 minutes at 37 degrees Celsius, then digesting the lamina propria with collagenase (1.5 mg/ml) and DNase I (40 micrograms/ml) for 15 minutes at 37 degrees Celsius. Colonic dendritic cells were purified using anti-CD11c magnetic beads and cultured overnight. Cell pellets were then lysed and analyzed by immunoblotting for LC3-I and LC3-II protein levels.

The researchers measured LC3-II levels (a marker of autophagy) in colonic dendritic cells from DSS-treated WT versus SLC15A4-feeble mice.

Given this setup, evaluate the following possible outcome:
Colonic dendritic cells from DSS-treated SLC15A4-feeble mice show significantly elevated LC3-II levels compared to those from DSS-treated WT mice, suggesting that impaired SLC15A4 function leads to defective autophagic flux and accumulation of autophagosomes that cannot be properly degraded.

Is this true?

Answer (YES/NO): NO